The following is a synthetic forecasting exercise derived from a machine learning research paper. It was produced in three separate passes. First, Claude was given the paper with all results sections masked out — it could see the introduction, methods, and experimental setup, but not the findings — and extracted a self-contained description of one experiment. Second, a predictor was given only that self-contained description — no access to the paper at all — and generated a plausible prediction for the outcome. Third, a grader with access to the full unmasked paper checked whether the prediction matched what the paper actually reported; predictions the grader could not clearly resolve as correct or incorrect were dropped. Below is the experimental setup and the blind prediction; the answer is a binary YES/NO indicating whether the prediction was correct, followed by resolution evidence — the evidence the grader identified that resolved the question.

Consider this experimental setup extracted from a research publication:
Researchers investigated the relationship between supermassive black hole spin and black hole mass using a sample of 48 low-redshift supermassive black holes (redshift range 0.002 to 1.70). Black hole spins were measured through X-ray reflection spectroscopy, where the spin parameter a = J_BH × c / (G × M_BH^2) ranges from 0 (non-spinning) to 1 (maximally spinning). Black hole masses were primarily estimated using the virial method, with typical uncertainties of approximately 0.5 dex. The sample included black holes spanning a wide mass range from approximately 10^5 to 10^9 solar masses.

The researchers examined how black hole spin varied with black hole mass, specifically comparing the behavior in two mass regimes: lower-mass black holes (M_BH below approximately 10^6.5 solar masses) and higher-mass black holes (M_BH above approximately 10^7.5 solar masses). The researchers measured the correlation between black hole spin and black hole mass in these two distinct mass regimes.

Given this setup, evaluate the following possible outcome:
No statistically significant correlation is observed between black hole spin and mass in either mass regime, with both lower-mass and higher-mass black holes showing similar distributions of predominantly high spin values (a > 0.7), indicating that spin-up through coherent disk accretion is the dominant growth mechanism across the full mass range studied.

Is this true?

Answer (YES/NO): NO